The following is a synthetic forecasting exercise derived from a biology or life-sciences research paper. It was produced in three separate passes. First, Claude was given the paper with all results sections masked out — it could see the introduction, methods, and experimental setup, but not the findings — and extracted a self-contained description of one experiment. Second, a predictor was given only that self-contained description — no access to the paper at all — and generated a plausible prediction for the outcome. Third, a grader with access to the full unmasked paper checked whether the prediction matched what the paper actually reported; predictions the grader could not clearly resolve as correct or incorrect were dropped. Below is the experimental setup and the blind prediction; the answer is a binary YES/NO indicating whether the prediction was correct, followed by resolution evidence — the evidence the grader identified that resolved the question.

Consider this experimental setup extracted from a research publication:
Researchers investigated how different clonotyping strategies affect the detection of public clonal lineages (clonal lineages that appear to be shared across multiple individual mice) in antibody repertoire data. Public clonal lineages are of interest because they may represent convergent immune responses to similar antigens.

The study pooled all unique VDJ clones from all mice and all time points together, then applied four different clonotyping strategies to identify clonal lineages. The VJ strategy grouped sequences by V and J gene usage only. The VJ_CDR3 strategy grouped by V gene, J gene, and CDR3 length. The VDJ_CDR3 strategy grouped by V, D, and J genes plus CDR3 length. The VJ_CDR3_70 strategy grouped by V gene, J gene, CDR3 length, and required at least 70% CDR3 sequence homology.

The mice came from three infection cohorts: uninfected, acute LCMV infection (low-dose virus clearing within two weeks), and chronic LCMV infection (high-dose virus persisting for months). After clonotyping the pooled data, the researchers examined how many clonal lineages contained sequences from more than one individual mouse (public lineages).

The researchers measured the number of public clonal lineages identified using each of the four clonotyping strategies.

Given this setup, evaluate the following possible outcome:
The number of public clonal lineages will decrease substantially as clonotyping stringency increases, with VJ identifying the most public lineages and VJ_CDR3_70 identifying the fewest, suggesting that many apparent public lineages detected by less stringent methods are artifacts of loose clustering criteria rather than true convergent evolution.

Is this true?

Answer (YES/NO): YES